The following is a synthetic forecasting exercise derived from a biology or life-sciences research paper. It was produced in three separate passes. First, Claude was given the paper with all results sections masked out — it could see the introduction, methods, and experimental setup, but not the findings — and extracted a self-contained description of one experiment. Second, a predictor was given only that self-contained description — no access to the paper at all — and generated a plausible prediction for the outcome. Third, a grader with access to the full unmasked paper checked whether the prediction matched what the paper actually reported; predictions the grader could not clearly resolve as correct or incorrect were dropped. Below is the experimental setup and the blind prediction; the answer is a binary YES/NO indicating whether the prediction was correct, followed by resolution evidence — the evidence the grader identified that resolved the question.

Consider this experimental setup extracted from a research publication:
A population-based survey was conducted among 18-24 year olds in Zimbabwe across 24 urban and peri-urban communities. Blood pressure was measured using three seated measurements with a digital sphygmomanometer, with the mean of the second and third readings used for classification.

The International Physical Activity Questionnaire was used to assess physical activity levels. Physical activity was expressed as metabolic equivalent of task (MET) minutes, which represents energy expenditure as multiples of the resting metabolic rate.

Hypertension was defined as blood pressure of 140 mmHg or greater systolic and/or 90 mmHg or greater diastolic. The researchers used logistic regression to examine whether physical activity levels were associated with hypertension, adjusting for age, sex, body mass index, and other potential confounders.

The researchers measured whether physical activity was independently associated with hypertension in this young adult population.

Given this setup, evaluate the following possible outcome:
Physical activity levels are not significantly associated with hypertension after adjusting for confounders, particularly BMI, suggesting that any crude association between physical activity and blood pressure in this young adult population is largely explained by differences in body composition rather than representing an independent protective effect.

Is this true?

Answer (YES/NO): NO